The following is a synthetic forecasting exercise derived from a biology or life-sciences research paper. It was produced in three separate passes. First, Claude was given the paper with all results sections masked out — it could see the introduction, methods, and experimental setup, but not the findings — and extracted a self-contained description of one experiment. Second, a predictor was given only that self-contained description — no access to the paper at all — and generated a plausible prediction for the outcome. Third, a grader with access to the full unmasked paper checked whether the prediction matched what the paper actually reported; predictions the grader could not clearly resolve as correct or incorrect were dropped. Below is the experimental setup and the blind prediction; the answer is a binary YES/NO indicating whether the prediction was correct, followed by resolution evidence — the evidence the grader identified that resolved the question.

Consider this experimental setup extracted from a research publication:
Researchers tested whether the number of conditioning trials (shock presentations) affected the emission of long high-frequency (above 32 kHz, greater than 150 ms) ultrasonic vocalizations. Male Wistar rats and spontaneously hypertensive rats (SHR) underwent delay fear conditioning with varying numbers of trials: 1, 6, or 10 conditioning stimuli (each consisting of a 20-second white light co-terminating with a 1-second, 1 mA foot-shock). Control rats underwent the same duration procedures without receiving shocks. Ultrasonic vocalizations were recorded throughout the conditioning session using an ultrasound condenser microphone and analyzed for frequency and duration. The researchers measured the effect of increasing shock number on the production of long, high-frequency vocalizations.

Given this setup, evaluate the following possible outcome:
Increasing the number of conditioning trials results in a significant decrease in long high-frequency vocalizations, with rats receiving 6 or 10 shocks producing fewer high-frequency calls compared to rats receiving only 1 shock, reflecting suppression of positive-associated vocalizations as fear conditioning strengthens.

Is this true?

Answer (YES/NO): NO